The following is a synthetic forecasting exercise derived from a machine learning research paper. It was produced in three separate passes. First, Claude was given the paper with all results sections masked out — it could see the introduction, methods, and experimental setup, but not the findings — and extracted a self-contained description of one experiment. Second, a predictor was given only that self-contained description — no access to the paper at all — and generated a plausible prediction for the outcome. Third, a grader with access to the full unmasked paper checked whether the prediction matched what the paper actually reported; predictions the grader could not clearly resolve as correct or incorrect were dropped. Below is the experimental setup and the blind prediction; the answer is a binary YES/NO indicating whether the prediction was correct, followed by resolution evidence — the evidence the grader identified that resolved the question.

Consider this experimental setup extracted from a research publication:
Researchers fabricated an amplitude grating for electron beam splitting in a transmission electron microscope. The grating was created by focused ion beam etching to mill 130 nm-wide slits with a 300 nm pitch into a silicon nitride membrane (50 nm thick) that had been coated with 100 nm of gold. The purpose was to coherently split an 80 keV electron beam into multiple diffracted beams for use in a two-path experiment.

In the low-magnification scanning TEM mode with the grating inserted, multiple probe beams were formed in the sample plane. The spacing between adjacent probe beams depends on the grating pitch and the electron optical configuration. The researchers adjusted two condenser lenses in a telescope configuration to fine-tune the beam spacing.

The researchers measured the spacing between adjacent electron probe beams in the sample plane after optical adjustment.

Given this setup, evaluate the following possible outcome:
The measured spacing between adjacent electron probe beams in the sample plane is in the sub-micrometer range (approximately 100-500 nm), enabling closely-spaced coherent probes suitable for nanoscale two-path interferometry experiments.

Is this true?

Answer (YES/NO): YES